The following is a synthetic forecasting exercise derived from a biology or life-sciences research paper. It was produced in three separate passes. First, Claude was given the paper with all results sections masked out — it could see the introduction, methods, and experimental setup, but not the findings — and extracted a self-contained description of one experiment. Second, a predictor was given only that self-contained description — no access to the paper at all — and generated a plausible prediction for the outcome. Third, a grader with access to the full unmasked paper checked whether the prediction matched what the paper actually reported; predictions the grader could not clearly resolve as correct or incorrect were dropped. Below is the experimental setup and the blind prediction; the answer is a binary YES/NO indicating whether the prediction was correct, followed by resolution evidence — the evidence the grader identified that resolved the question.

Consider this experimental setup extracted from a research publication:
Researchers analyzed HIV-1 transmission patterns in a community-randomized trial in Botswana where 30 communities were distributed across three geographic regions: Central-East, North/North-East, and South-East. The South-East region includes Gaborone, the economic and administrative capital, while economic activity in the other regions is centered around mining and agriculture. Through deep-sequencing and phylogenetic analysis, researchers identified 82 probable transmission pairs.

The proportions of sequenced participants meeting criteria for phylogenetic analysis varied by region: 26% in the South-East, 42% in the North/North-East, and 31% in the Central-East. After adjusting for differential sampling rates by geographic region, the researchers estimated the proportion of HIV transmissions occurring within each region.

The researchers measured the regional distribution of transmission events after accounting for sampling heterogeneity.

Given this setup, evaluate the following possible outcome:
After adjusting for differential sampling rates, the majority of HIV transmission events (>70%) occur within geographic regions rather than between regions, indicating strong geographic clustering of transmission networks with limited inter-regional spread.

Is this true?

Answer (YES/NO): YES